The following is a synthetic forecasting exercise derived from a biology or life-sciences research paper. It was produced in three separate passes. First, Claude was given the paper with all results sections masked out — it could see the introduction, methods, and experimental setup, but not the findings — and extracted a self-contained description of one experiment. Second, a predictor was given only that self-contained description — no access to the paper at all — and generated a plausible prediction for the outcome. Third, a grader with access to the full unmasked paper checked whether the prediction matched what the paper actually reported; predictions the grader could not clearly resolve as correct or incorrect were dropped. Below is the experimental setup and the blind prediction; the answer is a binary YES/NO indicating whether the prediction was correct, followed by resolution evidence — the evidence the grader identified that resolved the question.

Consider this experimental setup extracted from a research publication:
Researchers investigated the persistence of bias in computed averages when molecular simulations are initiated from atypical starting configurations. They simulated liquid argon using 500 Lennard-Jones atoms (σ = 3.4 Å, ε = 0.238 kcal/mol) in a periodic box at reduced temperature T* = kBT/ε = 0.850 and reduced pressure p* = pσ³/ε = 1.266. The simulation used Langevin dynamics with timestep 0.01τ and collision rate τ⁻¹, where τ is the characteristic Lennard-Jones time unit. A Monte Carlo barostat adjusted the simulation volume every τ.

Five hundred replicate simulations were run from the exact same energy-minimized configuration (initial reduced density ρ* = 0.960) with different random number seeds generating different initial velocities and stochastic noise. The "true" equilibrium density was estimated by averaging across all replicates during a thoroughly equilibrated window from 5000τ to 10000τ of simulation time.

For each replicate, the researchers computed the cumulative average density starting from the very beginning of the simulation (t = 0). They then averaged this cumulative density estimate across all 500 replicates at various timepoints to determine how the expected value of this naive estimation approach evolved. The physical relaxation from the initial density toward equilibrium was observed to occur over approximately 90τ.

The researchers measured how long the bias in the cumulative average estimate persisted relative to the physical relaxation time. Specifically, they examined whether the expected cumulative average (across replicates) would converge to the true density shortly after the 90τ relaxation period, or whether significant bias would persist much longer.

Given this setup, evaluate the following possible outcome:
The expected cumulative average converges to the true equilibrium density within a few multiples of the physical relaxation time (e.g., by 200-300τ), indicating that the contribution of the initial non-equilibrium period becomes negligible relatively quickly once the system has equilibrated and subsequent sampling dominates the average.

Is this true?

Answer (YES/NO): NO